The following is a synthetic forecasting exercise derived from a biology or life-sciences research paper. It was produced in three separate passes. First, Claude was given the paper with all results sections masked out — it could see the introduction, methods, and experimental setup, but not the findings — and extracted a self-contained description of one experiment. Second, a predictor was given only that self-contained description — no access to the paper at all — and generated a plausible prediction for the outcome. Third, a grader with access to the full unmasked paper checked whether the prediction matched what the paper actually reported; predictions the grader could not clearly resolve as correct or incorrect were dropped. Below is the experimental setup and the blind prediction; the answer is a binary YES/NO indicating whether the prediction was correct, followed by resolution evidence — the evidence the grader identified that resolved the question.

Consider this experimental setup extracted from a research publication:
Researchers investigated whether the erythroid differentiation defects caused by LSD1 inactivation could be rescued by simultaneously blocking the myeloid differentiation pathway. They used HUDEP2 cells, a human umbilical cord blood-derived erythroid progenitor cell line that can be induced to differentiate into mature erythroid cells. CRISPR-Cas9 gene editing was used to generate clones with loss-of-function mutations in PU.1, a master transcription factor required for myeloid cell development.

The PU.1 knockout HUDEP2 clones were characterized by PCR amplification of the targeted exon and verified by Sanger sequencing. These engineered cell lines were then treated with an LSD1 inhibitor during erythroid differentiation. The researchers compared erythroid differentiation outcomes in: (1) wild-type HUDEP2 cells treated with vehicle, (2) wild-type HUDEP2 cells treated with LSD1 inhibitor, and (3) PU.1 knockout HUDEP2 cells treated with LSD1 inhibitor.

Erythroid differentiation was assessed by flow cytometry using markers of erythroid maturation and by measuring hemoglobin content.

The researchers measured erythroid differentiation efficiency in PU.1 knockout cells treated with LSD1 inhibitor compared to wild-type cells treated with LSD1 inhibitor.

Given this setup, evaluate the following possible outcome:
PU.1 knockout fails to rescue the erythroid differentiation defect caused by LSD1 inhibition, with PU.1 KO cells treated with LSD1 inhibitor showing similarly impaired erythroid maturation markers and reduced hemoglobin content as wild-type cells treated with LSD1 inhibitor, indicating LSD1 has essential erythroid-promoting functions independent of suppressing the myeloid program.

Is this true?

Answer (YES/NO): NO